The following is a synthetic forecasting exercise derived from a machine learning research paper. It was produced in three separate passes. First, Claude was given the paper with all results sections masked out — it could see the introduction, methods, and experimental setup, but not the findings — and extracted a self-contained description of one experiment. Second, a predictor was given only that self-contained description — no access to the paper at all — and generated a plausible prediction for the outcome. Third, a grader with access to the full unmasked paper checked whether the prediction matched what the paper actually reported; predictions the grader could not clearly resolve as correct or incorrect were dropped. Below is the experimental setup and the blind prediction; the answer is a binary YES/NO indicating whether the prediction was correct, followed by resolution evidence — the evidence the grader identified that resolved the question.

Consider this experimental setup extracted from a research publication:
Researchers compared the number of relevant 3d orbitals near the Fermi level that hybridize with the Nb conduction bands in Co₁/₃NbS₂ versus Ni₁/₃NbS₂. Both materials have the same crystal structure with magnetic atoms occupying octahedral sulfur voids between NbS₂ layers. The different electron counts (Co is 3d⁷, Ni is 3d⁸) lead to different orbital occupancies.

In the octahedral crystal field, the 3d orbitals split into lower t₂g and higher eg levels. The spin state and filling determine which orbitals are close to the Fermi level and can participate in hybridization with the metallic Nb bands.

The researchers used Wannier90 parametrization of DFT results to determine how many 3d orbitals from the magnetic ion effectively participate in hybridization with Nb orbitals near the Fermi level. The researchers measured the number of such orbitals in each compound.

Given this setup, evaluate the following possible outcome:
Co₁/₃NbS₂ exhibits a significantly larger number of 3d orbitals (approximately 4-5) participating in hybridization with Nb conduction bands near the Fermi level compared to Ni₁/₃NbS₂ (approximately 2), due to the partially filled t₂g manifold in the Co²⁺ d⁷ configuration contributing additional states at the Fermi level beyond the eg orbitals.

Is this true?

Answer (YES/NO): NO